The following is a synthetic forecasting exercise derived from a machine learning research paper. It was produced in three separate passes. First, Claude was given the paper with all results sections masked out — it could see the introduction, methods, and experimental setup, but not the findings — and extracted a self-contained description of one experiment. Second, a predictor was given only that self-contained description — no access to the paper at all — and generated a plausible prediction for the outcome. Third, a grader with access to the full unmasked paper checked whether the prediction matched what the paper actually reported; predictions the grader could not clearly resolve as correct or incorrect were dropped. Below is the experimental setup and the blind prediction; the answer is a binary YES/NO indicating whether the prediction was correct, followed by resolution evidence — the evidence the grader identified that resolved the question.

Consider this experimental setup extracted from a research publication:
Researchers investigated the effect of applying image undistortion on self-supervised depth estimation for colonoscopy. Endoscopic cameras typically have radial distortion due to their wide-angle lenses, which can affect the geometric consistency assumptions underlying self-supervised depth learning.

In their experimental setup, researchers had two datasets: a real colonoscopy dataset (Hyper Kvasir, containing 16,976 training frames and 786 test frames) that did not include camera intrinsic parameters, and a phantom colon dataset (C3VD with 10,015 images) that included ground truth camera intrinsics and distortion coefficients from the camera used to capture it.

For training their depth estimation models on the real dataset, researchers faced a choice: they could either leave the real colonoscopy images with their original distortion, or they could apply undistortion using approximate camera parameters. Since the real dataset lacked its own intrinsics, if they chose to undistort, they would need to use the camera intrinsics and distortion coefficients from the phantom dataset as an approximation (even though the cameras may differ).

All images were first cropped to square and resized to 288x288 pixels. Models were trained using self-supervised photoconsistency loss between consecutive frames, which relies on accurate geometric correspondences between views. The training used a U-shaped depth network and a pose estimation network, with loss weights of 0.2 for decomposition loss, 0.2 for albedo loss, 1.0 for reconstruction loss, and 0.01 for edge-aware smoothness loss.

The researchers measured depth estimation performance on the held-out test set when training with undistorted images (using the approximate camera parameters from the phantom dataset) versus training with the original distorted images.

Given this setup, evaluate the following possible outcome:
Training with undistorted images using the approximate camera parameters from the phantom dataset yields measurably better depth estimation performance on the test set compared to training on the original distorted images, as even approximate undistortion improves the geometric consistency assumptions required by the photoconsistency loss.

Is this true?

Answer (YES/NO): YES